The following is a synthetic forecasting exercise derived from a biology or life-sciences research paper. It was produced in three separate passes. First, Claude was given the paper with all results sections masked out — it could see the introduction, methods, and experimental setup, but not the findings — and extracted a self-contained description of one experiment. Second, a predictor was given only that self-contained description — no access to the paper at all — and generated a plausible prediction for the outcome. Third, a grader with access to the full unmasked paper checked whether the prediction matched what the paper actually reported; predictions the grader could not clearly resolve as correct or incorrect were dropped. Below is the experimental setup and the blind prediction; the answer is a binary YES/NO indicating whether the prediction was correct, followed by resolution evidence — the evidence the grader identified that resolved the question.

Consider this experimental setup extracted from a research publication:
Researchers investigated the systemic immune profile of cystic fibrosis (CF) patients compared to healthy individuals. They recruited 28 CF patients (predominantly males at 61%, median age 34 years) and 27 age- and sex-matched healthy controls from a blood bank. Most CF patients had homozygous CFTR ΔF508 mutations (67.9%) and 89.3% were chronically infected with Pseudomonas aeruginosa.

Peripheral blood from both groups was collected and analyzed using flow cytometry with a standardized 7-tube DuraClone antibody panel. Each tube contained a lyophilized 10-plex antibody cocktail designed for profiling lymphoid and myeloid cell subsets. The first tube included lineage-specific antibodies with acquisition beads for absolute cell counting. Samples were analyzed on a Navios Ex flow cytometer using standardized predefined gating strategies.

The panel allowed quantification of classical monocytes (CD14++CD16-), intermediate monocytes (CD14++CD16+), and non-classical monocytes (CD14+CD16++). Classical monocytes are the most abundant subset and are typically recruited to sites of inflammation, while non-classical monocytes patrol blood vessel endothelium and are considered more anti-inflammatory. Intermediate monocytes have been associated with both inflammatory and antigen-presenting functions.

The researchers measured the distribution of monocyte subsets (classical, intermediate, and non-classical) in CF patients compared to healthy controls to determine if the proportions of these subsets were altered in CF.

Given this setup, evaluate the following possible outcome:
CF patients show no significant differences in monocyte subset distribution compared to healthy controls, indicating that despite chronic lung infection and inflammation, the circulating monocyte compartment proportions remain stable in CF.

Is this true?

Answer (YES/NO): NO